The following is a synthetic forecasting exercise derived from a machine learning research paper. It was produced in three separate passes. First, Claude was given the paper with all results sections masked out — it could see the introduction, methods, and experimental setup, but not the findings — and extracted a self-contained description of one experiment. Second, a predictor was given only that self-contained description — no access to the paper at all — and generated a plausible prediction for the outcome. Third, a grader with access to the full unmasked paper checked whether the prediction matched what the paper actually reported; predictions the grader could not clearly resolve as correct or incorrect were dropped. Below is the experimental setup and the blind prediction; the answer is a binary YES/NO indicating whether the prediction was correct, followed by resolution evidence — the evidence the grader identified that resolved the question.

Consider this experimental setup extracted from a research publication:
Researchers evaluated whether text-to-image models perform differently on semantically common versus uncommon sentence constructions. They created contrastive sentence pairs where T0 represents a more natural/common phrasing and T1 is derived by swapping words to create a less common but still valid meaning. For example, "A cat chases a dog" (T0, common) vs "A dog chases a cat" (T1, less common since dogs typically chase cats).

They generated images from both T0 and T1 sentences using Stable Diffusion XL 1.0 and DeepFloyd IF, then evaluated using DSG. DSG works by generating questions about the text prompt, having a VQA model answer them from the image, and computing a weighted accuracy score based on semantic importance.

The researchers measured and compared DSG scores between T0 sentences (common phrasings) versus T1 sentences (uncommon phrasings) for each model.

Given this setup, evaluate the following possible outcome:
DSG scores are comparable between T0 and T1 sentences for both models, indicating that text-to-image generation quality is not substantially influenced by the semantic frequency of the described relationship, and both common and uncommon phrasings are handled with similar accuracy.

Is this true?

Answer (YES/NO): NO